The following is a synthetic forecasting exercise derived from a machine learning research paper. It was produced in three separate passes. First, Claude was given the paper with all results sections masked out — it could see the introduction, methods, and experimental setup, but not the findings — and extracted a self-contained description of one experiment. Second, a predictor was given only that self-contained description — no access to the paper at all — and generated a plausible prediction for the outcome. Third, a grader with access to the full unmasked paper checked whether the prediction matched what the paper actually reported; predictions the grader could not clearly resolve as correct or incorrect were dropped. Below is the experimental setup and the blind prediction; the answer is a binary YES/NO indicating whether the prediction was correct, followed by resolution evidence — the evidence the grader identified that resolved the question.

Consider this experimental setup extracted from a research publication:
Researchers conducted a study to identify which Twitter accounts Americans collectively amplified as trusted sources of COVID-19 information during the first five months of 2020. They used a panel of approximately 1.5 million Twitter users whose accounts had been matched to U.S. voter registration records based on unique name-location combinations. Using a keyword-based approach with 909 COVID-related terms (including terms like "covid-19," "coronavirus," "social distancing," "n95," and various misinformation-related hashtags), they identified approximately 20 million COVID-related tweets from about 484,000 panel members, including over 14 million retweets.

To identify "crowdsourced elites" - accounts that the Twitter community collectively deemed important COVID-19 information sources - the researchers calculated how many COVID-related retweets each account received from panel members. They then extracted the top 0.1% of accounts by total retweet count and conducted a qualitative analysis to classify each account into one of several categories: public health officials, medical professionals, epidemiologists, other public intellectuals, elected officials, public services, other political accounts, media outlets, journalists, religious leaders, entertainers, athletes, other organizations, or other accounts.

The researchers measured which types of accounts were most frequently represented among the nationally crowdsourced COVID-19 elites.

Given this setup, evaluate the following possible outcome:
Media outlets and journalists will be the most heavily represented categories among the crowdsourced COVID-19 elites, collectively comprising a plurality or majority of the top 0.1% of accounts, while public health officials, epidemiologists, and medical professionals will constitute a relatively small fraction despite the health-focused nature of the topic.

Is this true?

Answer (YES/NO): YES